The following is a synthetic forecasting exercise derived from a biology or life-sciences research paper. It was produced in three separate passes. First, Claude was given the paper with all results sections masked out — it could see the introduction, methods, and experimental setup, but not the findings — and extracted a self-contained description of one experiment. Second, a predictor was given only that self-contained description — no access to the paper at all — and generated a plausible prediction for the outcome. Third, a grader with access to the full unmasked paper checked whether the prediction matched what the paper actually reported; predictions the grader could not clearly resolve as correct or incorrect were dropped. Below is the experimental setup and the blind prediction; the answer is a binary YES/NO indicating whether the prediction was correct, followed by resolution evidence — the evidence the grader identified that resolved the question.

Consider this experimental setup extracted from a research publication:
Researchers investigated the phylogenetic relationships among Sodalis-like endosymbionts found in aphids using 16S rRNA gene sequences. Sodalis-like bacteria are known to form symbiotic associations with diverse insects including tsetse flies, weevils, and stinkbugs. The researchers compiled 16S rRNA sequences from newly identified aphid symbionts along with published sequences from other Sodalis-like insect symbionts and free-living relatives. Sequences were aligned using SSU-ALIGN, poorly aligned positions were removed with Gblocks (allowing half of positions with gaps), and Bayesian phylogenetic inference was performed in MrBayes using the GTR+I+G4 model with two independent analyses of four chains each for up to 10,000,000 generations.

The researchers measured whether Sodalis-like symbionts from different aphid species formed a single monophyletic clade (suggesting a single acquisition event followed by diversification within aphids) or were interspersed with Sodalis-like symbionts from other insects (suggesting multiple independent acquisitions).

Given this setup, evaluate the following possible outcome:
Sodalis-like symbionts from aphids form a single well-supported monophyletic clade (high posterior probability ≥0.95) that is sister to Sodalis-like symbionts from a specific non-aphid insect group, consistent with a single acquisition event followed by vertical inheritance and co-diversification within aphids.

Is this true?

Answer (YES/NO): NO